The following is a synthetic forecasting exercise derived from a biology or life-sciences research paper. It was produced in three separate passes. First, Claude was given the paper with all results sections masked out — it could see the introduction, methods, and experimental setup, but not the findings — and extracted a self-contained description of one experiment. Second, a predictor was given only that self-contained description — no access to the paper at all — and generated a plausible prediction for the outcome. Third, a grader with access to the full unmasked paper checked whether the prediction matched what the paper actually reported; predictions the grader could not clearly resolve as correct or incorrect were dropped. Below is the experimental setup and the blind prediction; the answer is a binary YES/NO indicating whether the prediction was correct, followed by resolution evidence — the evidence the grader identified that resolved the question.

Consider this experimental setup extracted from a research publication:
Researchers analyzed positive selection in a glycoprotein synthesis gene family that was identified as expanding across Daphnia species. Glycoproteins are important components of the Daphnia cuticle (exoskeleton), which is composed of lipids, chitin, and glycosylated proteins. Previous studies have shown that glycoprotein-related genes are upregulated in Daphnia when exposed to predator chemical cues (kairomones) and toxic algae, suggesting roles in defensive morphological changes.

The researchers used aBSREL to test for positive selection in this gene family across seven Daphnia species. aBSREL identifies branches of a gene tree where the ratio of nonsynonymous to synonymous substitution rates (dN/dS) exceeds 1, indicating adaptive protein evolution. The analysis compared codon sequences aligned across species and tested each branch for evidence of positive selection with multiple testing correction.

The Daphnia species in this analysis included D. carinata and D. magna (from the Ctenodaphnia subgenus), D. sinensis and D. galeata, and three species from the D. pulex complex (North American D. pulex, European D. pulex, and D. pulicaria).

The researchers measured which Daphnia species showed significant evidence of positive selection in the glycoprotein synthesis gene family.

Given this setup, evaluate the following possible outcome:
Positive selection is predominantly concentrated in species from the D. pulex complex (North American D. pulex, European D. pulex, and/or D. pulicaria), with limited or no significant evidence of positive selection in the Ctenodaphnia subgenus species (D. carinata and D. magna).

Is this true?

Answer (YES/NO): NO